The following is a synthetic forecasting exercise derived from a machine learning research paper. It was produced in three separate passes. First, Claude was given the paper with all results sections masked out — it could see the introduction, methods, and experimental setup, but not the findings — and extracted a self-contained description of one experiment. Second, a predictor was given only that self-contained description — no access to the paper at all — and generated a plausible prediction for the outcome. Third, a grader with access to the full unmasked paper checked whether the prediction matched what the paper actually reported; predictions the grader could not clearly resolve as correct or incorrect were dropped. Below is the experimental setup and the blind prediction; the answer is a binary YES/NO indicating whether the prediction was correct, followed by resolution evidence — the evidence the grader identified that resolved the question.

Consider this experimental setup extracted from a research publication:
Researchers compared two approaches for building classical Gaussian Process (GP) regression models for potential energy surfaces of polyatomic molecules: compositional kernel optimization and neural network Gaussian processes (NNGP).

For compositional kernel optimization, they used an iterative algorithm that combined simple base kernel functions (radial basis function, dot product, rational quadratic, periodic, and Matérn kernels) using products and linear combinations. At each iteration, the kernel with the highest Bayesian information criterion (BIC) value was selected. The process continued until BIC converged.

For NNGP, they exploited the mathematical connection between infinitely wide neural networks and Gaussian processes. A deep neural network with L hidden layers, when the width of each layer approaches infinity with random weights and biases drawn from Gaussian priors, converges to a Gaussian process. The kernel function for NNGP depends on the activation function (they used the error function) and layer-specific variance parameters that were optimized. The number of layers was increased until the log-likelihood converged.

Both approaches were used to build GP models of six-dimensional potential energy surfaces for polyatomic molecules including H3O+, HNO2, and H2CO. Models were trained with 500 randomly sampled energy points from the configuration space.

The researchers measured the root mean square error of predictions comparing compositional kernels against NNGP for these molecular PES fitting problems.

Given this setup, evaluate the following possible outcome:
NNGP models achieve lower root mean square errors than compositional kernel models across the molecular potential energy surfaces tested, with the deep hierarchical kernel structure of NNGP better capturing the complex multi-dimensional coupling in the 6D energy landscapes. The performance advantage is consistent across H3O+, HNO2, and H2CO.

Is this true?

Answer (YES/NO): NO